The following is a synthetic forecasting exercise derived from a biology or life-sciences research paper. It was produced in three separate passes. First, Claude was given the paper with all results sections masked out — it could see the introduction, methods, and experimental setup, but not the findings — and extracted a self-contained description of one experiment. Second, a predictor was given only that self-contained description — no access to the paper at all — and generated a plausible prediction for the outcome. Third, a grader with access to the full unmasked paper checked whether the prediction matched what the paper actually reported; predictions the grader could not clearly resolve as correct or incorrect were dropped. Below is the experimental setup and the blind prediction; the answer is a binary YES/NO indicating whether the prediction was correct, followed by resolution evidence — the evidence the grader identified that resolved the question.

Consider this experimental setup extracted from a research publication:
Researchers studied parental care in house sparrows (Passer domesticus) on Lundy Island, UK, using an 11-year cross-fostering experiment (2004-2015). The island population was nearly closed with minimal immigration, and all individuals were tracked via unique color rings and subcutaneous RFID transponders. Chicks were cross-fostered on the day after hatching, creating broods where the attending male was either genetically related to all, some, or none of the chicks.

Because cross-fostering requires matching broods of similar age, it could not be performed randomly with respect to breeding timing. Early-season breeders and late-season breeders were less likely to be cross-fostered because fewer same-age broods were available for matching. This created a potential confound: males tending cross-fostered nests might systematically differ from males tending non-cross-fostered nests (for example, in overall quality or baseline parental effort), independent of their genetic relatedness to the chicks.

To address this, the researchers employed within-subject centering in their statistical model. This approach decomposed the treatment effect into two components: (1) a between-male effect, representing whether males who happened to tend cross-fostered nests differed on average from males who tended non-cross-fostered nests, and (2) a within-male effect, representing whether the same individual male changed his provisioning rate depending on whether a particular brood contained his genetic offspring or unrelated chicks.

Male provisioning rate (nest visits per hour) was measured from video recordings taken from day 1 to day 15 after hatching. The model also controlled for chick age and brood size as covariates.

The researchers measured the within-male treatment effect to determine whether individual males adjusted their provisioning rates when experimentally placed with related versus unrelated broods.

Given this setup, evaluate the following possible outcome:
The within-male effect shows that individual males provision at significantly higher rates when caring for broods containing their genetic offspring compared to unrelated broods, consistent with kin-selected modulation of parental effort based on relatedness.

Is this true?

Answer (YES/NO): NO